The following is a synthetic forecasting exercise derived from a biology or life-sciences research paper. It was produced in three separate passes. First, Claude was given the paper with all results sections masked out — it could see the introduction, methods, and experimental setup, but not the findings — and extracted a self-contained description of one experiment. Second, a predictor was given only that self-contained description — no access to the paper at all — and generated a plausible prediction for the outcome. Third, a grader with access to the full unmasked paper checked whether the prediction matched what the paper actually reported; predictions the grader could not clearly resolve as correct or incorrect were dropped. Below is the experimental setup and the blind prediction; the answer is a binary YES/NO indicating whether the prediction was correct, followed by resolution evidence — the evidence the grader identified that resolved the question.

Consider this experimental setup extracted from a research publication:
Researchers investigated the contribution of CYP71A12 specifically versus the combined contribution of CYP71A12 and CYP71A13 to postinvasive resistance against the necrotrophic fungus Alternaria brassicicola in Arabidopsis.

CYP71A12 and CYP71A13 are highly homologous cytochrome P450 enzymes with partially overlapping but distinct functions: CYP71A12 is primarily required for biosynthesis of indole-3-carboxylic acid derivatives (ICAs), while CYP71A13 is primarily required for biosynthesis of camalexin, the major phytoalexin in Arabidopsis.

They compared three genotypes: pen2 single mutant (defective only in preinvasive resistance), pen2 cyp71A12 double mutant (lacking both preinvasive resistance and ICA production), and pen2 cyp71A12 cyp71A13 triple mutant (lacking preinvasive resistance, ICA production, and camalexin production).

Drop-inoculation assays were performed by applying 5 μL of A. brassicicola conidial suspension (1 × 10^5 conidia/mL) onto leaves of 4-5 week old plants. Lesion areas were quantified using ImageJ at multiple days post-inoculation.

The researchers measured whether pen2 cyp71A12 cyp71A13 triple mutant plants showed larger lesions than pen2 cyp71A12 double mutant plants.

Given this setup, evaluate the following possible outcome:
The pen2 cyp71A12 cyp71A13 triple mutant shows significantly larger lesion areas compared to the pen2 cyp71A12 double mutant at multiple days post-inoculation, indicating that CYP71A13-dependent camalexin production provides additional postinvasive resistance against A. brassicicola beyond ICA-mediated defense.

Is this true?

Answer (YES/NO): NO